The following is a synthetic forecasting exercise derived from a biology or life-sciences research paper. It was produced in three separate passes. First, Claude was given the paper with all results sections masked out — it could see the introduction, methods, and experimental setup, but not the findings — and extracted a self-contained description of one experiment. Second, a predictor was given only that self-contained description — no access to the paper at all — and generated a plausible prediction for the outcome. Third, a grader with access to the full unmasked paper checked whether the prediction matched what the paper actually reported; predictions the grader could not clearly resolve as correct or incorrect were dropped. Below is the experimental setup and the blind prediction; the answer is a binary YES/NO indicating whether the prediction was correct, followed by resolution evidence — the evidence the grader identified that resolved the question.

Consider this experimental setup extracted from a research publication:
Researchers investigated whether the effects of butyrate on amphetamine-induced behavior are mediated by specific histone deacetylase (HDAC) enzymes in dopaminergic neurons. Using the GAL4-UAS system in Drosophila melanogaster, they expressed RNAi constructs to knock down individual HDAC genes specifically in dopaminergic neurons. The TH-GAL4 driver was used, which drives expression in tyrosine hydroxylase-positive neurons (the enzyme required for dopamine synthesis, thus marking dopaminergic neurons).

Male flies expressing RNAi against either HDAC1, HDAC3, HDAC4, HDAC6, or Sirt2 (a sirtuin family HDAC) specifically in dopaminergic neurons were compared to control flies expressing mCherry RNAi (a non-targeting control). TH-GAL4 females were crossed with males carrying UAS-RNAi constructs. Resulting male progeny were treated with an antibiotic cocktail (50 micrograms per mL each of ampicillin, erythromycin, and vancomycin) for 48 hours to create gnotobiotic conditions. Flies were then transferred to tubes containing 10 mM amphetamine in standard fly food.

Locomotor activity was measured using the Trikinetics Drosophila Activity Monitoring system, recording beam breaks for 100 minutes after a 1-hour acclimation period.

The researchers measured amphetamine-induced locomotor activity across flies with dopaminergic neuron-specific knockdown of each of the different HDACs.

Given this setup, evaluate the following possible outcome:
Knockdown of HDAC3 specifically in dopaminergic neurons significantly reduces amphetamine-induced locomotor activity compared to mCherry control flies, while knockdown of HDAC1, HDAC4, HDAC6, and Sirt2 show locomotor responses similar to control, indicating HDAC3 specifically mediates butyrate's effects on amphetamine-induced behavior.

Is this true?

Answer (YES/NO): NO